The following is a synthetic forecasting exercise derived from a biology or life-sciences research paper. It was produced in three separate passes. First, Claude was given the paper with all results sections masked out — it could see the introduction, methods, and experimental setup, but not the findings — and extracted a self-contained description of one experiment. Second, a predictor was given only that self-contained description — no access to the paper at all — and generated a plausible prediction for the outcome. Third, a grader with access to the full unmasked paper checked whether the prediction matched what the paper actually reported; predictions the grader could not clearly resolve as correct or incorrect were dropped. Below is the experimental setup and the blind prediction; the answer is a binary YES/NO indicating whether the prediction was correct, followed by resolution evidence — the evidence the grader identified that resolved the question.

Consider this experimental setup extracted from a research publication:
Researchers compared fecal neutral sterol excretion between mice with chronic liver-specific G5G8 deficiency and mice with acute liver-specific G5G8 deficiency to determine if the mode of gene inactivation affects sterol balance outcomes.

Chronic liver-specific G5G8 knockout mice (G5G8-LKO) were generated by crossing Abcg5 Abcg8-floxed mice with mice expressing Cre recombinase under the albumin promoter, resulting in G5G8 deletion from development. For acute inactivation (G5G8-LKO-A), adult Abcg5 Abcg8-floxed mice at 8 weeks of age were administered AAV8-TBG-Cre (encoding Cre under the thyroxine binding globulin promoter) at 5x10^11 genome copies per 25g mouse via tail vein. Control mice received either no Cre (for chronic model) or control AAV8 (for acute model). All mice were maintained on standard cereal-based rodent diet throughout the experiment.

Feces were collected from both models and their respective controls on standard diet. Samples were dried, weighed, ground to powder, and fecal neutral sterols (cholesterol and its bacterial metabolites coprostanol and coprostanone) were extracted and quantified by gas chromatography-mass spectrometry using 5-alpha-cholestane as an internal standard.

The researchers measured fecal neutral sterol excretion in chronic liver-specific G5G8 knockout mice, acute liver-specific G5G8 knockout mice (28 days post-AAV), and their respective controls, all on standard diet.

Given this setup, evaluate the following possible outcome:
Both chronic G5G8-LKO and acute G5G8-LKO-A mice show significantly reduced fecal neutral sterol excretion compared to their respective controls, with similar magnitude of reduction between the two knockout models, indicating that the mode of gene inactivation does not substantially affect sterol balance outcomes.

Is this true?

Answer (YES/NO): NO